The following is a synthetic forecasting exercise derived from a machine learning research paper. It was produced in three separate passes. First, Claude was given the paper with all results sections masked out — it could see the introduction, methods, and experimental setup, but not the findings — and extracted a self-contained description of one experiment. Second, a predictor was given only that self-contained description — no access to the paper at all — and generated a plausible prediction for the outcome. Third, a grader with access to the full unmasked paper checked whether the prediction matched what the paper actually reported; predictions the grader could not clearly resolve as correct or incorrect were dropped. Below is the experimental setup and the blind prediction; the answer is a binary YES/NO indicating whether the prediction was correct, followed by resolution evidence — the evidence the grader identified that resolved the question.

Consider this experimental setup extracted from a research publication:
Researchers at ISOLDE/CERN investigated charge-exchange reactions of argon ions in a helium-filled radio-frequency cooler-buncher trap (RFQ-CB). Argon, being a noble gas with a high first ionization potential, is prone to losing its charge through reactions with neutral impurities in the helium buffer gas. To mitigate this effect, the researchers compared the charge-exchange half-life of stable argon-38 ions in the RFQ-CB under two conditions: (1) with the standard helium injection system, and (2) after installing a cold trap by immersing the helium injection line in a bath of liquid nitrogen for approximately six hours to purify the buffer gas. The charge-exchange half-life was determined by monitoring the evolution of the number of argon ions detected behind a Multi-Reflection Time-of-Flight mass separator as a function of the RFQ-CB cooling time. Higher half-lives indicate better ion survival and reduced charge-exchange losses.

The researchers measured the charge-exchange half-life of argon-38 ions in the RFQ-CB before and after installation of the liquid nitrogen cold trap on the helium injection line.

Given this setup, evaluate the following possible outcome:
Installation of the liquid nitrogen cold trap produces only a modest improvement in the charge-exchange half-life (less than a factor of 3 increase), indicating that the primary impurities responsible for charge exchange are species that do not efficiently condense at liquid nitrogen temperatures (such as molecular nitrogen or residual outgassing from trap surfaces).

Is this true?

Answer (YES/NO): YES